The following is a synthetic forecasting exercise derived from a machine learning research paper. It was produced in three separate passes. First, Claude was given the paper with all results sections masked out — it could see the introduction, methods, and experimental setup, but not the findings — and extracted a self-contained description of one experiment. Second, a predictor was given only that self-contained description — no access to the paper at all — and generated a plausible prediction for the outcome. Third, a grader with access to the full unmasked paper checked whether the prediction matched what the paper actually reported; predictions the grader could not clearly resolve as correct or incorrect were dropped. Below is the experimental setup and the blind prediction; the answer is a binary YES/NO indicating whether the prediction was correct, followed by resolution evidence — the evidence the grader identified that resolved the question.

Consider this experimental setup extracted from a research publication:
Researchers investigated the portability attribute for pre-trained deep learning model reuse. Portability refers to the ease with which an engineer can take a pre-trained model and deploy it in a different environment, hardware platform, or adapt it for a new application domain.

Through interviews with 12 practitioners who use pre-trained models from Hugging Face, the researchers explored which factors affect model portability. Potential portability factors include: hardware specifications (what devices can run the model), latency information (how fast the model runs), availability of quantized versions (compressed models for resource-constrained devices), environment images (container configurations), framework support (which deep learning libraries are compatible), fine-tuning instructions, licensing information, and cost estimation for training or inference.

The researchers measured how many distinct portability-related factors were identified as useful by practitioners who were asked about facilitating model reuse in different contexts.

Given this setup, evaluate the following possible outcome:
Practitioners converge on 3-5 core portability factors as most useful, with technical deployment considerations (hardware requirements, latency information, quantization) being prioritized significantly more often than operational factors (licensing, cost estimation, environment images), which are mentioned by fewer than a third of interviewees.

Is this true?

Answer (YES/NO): NO